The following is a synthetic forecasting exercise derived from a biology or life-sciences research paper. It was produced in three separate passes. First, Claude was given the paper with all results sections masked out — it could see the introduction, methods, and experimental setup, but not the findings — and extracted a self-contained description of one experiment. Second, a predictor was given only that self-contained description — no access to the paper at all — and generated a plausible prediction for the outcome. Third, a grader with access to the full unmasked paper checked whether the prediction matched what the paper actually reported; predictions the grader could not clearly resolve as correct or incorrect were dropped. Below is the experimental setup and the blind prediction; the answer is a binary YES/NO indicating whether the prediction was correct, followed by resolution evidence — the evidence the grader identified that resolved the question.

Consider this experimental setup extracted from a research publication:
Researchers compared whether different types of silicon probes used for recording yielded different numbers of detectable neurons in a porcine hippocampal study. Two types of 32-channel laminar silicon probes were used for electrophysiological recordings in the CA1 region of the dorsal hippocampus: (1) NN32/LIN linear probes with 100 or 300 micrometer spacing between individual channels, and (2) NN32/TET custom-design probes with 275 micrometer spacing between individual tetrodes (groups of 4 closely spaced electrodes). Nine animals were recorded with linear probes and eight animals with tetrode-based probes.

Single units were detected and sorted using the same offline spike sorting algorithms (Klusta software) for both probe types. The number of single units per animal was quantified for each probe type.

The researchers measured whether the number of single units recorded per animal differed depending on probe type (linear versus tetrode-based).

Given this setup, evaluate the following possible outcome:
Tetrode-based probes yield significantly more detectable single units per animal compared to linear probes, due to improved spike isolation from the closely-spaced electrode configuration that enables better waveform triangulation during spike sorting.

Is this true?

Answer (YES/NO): NO